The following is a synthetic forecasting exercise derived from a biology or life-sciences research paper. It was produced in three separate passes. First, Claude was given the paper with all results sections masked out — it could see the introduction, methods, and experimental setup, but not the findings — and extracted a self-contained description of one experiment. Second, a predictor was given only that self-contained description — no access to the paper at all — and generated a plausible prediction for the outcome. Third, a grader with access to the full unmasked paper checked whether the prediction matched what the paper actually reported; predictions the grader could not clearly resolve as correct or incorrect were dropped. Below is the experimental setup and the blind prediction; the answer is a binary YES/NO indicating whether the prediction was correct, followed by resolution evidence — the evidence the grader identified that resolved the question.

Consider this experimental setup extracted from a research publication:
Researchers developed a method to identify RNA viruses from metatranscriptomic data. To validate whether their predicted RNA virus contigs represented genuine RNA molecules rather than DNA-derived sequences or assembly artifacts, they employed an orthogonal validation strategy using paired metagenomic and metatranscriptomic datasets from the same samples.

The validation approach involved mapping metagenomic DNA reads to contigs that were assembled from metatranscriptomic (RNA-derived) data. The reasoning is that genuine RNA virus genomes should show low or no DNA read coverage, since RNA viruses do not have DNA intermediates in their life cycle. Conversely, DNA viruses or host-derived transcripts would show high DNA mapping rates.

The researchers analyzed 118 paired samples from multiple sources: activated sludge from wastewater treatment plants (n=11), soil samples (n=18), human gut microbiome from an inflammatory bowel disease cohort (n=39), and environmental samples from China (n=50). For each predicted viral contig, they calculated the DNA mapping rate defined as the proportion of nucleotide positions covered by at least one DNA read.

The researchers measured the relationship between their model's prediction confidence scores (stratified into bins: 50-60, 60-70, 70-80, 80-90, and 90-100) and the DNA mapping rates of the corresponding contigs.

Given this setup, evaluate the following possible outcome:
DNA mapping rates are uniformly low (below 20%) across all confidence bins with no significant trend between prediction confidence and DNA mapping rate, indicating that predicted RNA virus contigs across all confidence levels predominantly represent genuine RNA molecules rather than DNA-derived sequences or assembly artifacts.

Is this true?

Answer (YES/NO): NO